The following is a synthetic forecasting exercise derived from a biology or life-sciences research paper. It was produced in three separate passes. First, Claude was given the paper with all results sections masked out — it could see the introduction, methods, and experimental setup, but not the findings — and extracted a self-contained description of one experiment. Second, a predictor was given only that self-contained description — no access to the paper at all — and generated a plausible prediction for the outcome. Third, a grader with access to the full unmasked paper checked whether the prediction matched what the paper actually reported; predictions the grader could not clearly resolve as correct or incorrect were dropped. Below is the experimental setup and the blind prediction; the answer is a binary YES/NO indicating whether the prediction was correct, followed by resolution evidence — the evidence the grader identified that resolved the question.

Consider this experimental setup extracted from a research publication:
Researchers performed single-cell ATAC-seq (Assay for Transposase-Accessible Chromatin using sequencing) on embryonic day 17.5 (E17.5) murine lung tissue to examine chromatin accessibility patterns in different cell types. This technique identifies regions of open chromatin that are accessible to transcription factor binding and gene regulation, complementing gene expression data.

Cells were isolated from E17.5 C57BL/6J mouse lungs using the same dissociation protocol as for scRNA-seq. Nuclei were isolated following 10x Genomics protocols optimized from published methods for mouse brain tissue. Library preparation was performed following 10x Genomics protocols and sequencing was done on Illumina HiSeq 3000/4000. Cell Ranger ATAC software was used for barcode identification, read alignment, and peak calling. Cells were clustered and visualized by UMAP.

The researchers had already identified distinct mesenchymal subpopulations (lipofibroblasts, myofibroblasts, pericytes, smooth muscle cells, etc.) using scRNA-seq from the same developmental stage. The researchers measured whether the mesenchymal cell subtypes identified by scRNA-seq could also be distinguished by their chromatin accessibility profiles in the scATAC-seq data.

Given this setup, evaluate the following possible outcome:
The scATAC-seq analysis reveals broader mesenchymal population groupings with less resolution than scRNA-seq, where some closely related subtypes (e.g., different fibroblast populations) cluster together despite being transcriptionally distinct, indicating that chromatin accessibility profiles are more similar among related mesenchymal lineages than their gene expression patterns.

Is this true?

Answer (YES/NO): NO